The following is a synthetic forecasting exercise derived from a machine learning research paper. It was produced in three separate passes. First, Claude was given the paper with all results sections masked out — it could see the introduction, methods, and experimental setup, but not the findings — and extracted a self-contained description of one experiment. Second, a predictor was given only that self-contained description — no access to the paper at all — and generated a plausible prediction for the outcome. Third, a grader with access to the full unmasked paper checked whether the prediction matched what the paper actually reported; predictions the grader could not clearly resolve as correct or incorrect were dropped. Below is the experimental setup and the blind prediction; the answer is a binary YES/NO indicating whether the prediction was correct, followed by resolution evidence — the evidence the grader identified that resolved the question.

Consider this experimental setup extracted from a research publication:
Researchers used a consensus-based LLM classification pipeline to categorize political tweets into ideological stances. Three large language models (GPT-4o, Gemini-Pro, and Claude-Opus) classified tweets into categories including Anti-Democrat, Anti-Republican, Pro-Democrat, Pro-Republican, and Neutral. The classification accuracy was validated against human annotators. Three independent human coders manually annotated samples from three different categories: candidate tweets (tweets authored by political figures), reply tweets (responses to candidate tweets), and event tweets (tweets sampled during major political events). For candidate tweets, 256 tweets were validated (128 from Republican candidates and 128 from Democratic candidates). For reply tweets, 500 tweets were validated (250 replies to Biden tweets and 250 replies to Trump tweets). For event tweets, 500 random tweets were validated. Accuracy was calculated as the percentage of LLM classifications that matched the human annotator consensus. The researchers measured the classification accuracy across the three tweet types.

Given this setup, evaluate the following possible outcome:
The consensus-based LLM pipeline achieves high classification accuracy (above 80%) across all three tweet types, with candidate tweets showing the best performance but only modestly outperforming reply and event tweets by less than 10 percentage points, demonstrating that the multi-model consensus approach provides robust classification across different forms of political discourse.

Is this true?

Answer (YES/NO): NO